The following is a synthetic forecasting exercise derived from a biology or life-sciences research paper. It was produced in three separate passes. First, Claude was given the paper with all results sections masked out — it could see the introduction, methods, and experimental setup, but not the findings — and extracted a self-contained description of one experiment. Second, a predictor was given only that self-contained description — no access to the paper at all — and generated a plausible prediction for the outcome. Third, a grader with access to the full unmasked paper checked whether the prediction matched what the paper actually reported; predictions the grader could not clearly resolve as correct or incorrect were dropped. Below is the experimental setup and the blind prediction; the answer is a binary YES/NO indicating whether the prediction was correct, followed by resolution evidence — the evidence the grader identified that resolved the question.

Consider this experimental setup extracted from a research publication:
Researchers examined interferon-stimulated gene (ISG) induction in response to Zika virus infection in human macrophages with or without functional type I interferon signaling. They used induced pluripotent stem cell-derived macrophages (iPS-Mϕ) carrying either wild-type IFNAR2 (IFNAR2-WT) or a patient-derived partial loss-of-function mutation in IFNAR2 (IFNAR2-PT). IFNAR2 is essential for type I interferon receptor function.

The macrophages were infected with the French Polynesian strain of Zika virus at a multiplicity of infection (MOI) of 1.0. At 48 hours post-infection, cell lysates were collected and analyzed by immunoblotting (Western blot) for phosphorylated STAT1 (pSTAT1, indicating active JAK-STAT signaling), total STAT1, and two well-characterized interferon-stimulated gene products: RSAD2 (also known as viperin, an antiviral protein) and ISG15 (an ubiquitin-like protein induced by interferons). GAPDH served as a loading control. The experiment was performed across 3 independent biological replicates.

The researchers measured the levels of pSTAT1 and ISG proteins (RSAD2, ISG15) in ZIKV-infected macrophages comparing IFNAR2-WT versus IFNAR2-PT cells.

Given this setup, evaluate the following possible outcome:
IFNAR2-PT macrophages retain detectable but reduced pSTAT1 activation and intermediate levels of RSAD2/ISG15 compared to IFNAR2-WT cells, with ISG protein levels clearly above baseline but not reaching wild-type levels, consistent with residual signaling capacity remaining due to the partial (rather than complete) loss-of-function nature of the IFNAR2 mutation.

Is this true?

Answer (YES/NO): NO